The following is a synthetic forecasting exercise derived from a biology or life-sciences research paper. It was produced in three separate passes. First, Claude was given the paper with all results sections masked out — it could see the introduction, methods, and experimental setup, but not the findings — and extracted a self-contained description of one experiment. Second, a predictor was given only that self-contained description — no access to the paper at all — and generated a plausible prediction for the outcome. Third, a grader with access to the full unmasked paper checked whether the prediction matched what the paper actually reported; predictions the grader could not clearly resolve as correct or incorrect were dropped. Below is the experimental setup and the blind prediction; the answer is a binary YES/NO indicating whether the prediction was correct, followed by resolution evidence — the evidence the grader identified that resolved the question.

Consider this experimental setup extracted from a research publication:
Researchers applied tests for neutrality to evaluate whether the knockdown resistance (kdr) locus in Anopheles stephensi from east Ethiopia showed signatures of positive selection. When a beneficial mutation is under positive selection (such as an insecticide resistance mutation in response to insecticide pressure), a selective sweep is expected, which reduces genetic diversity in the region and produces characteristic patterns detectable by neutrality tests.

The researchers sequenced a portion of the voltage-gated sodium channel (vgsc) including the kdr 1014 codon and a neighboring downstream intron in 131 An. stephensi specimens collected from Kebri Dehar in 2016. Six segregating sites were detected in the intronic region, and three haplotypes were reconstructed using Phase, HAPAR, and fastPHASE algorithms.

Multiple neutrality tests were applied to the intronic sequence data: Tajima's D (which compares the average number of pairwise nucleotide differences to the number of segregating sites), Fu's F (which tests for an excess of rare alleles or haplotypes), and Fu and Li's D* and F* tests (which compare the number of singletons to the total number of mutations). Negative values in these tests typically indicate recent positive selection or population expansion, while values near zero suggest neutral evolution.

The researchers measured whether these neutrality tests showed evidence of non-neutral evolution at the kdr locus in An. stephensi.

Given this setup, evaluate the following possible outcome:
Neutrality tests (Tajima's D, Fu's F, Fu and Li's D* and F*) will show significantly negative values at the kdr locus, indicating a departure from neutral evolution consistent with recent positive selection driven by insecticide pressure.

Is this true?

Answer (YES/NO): NO